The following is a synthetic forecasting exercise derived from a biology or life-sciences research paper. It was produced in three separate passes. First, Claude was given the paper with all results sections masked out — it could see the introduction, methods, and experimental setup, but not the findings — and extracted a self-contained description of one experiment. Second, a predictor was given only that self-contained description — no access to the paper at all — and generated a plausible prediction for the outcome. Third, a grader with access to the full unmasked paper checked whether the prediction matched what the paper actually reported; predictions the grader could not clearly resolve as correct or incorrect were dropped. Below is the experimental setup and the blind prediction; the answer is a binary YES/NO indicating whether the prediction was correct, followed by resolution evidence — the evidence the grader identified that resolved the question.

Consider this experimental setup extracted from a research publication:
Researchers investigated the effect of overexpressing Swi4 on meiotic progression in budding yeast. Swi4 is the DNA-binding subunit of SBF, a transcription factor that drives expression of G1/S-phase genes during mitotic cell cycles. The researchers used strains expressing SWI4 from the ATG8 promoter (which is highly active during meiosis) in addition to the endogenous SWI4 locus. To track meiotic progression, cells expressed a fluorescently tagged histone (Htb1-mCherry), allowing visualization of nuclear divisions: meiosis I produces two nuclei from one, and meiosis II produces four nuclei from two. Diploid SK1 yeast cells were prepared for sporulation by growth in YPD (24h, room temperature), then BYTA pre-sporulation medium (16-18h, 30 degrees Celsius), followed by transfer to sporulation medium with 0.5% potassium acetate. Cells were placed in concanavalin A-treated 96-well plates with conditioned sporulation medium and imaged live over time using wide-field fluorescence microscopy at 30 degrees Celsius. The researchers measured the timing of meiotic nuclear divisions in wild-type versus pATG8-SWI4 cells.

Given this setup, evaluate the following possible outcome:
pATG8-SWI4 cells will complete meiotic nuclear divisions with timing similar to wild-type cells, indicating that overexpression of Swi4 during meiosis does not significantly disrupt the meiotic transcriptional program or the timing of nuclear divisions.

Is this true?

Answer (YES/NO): NO